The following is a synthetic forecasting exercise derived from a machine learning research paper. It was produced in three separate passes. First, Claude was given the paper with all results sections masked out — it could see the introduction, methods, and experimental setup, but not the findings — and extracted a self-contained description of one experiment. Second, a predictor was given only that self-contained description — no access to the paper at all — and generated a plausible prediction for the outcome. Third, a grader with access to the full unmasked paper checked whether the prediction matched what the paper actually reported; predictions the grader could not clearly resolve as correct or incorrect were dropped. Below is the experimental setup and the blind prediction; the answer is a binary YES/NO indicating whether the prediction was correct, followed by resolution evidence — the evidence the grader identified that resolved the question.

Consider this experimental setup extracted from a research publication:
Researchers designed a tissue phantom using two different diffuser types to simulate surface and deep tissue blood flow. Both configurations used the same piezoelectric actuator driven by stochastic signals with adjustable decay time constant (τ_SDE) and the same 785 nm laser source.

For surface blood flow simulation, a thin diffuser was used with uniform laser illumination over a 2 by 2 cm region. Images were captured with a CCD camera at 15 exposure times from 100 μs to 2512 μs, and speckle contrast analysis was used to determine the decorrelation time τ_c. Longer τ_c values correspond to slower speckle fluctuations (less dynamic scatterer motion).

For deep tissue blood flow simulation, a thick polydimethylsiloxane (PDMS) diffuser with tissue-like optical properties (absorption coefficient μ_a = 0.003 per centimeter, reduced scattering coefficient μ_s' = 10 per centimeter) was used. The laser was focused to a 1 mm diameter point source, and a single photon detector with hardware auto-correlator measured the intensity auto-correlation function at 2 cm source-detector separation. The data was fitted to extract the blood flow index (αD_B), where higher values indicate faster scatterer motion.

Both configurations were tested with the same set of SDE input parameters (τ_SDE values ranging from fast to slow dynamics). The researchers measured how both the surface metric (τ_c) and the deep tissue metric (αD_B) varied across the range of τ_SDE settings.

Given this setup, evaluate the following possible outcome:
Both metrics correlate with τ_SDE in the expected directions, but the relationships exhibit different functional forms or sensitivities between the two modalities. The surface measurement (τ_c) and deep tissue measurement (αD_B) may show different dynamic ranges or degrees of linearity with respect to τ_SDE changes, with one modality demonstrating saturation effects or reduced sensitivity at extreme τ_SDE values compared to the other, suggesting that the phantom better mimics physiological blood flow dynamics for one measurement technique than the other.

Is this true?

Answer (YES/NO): NO